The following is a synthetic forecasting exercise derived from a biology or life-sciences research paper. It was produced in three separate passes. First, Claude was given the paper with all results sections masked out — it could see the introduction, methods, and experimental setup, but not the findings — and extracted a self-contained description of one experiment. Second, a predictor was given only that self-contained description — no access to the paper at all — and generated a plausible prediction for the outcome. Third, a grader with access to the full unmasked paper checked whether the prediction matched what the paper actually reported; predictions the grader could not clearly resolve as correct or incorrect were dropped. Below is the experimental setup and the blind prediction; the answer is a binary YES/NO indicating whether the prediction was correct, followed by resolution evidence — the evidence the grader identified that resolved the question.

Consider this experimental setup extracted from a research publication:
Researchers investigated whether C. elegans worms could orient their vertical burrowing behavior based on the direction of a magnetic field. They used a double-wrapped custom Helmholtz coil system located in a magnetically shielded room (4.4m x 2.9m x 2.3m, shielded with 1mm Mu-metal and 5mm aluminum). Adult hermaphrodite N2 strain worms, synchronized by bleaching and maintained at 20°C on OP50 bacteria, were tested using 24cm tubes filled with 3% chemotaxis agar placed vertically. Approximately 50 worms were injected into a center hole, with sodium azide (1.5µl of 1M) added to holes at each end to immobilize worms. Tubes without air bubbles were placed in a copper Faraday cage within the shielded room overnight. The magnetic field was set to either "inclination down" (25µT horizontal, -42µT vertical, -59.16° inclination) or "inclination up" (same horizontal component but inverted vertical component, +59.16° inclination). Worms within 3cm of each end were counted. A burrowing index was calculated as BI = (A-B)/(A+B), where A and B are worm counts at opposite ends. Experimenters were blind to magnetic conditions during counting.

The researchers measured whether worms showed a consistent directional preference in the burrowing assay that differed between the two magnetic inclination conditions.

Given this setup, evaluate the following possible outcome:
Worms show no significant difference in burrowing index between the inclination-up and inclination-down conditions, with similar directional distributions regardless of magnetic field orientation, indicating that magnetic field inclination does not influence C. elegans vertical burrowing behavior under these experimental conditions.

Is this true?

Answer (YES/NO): YES